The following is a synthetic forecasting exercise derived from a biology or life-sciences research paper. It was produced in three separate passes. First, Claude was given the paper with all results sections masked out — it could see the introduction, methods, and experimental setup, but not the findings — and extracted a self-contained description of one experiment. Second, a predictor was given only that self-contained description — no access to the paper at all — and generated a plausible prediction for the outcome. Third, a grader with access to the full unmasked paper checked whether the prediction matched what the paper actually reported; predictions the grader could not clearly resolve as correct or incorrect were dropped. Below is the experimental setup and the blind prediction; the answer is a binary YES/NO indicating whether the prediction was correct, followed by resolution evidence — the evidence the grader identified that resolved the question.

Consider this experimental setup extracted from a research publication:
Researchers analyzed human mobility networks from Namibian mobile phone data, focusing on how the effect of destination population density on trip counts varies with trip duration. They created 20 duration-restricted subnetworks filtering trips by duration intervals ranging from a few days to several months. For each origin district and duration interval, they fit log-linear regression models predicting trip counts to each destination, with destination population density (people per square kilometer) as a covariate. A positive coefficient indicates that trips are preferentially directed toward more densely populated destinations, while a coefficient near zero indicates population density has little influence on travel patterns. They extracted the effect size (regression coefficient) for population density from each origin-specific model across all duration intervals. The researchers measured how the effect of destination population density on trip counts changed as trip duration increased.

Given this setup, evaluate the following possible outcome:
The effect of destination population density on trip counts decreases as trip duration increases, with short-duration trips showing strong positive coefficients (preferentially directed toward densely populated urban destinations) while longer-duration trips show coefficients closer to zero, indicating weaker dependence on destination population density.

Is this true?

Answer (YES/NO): YES